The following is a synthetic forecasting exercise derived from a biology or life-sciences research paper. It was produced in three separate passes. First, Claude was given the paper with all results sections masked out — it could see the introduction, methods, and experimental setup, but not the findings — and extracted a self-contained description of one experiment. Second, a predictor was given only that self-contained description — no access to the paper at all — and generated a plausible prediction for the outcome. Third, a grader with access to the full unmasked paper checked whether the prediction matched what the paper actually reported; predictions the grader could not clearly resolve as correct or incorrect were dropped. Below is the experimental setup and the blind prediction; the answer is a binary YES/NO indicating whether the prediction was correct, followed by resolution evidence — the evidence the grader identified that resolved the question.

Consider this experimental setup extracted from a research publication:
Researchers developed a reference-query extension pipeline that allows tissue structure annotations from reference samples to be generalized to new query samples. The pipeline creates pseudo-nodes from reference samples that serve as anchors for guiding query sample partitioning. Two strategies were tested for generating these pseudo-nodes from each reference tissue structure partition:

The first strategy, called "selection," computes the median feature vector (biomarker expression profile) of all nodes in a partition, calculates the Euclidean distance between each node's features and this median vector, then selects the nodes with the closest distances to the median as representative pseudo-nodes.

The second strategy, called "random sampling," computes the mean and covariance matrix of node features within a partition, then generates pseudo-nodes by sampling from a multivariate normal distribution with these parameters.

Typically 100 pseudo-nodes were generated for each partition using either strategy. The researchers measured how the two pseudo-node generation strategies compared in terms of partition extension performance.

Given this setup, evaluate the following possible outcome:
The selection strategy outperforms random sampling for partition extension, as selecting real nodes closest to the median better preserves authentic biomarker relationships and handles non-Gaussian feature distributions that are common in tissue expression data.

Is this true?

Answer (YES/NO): NO